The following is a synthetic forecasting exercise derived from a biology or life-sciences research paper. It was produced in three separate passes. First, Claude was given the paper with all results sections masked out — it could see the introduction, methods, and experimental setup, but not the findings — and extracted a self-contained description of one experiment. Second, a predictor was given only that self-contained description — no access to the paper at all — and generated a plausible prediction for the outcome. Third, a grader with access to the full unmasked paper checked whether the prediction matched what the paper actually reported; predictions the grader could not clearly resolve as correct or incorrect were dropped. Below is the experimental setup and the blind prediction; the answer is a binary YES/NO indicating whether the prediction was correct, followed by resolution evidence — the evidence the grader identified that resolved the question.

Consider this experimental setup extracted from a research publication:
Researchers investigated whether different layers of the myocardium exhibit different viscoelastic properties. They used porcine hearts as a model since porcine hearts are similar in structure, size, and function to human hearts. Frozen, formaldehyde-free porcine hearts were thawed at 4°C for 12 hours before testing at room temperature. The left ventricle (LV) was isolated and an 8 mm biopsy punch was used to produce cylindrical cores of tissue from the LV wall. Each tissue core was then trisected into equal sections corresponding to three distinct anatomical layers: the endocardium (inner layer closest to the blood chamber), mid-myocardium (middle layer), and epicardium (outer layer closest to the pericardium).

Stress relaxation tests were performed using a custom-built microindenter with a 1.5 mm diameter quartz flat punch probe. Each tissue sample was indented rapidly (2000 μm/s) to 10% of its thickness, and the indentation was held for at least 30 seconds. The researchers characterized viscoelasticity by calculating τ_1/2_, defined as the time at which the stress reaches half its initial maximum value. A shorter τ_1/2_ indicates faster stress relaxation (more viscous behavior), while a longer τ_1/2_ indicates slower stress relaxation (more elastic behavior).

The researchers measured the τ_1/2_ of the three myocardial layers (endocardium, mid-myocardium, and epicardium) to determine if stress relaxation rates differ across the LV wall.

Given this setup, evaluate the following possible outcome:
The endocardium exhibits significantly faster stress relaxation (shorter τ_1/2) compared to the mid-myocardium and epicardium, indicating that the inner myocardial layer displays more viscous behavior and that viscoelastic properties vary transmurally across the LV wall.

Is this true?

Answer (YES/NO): NO